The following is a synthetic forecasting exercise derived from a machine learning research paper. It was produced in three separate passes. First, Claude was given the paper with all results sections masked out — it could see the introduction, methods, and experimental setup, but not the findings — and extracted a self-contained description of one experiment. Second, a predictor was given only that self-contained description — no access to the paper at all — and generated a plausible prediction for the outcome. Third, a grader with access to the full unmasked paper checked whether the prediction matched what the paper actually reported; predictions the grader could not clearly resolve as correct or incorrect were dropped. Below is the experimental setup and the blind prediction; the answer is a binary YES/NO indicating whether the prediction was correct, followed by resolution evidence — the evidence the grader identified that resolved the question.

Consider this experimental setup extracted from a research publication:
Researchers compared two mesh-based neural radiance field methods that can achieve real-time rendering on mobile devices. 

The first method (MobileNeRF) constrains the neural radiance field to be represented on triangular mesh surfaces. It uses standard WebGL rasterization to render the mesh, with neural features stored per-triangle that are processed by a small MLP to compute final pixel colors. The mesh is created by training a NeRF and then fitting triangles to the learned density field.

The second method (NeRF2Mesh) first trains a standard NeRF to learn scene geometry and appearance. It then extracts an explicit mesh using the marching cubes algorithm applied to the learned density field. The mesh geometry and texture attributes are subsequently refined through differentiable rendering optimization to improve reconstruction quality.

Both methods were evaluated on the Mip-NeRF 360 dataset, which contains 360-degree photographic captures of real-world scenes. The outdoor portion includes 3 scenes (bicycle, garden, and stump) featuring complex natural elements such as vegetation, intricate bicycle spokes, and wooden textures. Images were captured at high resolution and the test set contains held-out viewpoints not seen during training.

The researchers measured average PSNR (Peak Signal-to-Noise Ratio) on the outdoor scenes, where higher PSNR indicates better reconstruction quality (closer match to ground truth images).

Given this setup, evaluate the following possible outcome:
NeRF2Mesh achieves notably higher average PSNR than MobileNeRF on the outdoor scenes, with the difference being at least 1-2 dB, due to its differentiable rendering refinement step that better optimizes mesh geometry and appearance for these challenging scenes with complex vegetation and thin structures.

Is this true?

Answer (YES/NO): NO